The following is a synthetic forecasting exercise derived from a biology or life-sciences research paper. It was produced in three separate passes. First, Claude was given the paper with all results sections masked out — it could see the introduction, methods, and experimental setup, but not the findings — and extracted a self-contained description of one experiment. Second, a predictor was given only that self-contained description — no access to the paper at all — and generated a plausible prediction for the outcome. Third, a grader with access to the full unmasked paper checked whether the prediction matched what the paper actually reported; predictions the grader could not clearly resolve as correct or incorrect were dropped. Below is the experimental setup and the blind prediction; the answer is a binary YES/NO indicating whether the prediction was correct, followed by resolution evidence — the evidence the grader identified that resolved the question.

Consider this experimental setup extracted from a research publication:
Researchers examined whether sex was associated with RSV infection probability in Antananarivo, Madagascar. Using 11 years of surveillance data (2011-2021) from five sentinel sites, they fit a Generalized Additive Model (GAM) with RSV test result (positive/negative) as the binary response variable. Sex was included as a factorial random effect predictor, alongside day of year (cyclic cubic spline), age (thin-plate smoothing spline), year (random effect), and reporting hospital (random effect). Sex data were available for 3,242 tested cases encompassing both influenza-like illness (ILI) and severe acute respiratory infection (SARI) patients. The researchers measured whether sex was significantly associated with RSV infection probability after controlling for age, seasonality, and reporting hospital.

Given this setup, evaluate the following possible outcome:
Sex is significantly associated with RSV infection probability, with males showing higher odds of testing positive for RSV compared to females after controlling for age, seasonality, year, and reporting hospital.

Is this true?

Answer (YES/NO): NO